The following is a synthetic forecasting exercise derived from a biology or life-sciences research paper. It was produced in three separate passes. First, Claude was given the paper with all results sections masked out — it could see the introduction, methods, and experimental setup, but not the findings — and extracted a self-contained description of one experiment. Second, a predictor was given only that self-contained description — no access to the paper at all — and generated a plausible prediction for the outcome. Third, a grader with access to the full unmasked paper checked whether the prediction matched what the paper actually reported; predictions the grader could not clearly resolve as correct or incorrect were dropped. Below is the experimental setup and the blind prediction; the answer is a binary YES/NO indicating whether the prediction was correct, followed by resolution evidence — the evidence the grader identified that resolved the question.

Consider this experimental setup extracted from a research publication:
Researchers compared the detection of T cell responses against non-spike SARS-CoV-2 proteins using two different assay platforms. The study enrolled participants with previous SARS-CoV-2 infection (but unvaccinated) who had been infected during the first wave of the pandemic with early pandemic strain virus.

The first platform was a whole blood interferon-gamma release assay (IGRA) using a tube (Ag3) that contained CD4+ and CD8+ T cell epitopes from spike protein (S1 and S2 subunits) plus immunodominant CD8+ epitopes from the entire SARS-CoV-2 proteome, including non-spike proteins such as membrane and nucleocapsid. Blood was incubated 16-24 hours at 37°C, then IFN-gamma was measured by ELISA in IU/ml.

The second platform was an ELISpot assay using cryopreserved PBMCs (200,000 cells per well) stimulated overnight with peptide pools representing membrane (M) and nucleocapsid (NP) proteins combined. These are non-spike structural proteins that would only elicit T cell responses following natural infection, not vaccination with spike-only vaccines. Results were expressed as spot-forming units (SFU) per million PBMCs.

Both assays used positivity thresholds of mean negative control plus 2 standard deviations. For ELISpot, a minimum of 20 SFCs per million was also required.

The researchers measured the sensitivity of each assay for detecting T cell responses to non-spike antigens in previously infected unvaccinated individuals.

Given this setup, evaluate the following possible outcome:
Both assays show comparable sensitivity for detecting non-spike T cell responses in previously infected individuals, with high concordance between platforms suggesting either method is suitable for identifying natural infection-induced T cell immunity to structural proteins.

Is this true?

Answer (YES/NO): NO